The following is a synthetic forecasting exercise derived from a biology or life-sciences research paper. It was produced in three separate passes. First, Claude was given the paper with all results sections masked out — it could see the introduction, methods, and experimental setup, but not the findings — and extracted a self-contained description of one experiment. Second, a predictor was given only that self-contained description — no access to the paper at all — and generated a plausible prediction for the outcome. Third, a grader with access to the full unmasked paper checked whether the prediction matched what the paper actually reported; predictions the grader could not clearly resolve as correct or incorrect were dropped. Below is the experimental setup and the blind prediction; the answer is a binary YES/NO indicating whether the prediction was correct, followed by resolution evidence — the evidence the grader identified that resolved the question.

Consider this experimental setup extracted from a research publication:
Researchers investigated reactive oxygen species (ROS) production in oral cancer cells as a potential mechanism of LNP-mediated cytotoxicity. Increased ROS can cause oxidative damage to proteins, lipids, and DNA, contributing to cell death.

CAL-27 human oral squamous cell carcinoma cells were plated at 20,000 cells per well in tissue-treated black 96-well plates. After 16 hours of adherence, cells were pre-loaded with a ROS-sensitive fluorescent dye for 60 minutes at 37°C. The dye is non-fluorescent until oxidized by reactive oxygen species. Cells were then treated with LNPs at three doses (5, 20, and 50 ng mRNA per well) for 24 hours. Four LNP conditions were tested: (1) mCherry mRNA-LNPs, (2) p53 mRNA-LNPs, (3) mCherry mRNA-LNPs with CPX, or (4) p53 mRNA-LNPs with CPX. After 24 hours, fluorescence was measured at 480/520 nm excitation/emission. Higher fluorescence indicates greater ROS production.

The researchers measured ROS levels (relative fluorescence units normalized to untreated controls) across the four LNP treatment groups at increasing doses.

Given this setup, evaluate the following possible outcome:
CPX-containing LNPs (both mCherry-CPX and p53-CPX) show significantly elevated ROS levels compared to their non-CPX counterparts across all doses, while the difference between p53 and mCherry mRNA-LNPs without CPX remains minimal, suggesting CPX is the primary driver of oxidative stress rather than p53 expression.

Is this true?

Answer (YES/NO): NO